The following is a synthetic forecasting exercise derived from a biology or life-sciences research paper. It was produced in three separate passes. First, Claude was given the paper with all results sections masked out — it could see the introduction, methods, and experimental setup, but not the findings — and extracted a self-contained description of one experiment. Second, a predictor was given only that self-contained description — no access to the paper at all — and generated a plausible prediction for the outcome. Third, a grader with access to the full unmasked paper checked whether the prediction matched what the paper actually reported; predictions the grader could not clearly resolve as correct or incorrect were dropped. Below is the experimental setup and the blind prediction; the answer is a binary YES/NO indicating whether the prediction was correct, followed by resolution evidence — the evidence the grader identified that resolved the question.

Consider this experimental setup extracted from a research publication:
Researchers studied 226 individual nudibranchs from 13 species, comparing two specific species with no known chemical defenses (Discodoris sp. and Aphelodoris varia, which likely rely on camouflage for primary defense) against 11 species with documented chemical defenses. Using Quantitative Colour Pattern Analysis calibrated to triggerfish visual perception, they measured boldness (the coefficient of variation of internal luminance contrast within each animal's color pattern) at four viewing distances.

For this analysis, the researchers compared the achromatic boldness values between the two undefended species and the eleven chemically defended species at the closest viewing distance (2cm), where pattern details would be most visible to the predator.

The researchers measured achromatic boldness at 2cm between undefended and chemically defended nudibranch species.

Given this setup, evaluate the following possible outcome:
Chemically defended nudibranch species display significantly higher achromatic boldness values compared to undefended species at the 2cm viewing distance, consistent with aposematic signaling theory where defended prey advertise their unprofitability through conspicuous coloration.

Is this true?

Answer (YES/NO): NO